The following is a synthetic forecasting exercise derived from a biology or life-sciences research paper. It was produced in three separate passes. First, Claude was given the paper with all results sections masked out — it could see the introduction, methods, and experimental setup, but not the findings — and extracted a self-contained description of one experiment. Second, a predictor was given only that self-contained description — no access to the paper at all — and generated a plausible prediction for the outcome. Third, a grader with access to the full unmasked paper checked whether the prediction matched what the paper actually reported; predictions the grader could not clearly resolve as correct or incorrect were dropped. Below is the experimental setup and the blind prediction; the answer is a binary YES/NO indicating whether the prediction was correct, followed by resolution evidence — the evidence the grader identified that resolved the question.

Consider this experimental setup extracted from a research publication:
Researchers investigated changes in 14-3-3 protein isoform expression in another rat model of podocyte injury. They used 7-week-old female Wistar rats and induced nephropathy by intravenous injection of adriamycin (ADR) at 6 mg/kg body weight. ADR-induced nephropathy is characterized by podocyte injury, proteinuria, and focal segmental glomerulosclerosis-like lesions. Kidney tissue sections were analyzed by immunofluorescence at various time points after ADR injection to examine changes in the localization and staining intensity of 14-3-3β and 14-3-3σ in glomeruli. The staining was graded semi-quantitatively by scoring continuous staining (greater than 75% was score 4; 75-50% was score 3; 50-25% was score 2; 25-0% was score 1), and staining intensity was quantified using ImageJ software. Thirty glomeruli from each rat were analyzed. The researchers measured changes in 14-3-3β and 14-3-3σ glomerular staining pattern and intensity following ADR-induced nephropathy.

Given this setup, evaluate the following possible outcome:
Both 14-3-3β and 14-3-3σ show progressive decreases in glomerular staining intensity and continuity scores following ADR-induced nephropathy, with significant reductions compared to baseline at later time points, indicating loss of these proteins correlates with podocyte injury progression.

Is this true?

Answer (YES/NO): NO